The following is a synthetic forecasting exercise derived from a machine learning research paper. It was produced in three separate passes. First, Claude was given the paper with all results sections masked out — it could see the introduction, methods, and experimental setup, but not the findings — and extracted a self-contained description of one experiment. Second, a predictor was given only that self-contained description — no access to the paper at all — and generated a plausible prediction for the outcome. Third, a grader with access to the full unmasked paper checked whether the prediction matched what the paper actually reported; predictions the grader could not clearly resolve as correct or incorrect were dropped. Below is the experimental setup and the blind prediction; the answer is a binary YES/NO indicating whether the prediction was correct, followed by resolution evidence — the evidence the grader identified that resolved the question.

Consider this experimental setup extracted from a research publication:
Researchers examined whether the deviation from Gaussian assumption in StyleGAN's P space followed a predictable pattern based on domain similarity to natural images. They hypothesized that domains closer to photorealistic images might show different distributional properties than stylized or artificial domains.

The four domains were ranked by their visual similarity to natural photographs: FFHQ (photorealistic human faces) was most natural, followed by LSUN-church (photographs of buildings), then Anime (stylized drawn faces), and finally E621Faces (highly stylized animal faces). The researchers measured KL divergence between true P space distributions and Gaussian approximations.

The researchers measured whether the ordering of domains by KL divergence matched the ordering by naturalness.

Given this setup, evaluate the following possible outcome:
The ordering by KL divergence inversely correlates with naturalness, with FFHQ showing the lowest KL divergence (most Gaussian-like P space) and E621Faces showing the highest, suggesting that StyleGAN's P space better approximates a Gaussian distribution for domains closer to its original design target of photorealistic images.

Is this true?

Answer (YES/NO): NO